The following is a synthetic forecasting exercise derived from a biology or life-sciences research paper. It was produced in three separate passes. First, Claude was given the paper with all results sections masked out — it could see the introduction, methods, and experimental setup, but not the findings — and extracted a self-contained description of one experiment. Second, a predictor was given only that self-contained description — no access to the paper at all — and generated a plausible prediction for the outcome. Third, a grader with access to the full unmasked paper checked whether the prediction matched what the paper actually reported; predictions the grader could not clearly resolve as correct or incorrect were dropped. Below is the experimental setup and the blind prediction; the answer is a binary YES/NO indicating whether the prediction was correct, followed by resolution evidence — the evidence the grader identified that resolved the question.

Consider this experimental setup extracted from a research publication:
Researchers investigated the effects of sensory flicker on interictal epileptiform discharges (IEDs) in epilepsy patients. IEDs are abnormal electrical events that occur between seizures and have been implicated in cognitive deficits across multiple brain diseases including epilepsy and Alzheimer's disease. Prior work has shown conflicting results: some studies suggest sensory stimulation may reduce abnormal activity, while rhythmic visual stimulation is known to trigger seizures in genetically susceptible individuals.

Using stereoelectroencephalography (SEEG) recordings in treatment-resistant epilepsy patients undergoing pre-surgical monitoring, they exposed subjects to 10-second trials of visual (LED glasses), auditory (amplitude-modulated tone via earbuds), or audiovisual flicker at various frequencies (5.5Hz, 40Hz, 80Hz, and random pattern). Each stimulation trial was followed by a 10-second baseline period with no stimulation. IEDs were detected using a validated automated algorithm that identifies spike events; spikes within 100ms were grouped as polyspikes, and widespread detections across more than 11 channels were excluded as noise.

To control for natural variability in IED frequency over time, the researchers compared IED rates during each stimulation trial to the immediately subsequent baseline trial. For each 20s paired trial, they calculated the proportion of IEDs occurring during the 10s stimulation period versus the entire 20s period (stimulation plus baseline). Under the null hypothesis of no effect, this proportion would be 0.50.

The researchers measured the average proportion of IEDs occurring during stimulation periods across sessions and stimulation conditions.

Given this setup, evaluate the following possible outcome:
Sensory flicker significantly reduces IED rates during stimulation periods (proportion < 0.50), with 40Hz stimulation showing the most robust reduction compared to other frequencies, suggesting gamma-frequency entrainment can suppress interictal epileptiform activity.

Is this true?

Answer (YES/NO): NO